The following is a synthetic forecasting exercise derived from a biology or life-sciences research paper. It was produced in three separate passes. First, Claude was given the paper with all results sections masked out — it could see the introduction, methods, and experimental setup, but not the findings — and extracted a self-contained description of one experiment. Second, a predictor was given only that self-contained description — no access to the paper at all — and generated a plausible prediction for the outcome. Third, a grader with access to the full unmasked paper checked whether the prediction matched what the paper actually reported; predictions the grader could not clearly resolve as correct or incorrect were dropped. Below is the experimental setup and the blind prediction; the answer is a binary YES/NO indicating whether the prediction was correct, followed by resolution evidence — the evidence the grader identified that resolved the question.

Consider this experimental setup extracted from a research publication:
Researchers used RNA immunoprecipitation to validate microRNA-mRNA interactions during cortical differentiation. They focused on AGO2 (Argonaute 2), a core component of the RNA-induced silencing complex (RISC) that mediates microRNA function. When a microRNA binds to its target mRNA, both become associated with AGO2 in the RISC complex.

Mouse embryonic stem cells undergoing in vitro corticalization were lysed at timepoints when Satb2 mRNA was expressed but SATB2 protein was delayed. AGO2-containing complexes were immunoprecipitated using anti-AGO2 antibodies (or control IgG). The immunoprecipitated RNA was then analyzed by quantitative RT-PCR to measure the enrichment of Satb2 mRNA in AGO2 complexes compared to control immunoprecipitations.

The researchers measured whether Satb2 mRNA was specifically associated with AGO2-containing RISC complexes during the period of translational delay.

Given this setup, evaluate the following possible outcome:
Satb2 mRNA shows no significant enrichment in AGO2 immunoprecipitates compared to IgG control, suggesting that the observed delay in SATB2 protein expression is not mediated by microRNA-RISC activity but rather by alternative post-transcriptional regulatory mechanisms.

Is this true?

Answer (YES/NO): NO